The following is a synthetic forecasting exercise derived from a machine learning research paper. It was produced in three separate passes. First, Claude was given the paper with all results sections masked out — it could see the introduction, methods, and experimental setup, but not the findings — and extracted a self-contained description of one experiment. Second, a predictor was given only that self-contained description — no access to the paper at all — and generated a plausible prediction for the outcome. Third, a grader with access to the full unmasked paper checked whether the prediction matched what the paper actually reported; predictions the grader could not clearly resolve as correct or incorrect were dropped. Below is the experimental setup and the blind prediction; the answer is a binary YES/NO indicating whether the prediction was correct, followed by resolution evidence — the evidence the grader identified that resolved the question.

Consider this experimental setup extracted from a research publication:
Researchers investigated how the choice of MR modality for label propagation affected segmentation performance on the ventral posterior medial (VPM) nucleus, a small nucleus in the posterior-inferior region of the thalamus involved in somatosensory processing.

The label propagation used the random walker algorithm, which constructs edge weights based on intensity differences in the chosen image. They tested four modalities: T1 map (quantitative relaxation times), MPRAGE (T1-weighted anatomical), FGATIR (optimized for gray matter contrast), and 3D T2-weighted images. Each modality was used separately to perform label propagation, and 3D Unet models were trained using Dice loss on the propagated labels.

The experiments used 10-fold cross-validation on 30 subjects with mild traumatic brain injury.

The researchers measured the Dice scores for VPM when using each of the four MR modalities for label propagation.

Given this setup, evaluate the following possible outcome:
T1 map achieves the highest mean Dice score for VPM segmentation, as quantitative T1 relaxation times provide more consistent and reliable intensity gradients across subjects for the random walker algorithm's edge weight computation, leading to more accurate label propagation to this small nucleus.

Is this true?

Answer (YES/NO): NO